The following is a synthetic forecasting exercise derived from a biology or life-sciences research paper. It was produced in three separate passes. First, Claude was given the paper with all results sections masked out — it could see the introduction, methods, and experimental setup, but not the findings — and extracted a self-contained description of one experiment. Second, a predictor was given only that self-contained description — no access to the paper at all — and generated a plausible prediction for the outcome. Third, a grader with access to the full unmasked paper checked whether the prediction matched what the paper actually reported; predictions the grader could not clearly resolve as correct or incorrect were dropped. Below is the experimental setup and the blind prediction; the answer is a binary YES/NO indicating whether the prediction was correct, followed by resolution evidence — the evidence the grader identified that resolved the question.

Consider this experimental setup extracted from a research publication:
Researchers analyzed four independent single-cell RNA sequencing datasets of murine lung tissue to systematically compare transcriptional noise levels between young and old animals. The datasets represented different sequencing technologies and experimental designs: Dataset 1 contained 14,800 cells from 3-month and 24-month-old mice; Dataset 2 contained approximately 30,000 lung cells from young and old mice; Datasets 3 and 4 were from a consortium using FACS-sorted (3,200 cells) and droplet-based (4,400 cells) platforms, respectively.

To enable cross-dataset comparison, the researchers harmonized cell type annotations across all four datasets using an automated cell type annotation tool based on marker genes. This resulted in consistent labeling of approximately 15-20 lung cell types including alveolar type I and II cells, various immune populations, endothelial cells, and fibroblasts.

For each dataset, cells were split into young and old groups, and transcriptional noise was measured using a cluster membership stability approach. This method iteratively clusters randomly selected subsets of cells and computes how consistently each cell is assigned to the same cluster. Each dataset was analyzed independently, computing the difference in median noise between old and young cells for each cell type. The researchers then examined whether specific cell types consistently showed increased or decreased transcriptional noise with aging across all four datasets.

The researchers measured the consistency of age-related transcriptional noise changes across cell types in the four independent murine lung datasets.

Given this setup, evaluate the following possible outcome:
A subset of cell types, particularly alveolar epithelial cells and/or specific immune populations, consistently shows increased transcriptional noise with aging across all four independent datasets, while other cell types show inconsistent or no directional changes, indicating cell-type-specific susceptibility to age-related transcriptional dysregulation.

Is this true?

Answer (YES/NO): NO